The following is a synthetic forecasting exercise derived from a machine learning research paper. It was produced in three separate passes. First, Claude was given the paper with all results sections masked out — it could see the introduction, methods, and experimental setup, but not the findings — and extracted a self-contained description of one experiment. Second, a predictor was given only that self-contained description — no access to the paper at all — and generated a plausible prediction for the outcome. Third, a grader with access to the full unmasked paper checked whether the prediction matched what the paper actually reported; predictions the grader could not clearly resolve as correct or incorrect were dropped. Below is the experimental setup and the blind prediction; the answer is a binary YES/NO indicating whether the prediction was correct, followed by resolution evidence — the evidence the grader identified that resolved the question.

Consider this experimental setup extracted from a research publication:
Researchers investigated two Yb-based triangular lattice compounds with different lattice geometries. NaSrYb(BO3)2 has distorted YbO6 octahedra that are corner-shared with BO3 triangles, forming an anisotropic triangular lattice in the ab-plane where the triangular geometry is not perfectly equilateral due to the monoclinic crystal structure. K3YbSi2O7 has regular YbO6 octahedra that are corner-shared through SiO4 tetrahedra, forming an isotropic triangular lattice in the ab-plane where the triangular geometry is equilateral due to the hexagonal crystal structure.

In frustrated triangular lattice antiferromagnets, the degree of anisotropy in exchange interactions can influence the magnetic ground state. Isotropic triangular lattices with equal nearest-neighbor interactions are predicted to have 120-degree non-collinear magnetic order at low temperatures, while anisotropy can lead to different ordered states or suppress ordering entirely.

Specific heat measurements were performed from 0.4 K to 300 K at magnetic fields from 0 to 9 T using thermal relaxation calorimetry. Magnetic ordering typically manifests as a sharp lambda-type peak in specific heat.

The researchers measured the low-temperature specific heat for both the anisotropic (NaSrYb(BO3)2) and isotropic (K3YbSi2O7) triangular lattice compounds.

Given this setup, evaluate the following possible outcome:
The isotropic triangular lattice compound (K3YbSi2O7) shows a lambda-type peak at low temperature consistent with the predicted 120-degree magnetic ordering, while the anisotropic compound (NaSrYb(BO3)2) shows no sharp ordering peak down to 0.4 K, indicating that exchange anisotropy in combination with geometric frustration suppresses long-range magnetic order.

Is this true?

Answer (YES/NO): NO